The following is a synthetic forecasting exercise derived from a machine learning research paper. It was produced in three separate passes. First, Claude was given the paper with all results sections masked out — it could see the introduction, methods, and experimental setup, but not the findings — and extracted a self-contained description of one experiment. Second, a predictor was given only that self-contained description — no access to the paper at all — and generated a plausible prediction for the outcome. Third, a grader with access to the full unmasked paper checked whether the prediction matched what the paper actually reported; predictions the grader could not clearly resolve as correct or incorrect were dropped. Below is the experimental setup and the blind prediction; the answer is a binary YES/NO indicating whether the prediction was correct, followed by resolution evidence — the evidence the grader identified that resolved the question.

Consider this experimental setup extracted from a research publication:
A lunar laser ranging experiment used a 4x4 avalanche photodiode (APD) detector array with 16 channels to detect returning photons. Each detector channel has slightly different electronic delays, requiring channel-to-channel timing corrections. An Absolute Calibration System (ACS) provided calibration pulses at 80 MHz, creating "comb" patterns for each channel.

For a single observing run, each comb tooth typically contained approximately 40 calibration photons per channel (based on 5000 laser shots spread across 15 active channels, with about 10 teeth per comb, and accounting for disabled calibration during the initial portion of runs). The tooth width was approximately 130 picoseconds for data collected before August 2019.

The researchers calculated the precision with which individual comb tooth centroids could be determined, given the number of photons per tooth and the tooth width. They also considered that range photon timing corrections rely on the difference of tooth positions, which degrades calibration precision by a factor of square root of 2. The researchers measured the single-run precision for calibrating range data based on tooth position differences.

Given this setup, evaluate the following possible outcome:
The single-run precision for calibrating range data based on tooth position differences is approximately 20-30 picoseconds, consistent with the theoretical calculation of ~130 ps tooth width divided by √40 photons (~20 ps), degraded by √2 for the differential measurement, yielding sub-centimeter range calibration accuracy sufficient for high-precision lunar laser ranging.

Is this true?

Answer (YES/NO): NO